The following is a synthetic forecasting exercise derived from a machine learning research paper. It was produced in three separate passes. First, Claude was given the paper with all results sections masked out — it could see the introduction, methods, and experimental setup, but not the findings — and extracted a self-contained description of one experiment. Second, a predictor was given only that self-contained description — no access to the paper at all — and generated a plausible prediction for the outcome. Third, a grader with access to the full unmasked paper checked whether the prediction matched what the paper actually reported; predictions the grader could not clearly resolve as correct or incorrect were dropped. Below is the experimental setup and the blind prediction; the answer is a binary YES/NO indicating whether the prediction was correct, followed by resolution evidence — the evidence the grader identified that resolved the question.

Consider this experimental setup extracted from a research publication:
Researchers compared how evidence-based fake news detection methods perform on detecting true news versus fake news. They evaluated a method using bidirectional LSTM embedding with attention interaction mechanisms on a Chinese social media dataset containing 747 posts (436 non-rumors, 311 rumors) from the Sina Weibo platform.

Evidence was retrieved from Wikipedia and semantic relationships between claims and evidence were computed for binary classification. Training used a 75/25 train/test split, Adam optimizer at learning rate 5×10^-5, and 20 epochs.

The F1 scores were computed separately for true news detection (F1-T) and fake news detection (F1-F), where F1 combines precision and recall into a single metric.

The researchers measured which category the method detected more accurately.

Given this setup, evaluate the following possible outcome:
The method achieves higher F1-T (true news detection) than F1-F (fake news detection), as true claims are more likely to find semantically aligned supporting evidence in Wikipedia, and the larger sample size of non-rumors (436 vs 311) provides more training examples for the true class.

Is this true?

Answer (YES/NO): YES